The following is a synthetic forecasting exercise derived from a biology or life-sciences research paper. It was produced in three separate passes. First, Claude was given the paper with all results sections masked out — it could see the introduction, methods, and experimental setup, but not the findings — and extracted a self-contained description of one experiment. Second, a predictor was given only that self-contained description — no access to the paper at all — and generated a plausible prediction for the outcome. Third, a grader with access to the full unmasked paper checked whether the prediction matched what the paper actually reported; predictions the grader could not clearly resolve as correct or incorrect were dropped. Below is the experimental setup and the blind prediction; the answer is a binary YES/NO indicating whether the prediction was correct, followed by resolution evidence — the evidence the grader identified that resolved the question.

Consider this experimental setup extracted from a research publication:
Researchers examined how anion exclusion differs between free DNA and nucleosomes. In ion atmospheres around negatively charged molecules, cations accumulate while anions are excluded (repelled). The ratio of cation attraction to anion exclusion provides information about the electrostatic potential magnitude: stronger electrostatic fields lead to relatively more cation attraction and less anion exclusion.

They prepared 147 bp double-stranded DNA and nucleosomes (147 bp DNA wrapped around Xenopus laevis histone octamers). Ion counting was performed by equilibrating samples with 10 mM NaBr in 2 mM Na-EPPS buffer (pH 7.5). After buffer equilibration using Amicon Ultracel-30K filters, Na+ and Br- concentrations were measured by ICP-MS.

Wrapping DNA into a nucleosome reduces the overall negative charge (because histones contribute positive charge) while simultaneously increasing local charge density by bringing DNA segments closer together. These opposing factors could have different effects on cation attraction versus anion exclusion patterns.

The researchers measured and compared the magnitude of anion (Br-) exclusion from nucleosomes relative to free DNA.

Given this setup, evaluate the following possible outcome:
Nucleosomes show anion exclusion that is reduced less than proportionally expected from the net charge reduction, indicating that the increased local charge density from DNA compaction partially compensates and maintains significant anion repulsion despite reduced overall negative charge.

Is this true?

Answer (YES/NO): YES